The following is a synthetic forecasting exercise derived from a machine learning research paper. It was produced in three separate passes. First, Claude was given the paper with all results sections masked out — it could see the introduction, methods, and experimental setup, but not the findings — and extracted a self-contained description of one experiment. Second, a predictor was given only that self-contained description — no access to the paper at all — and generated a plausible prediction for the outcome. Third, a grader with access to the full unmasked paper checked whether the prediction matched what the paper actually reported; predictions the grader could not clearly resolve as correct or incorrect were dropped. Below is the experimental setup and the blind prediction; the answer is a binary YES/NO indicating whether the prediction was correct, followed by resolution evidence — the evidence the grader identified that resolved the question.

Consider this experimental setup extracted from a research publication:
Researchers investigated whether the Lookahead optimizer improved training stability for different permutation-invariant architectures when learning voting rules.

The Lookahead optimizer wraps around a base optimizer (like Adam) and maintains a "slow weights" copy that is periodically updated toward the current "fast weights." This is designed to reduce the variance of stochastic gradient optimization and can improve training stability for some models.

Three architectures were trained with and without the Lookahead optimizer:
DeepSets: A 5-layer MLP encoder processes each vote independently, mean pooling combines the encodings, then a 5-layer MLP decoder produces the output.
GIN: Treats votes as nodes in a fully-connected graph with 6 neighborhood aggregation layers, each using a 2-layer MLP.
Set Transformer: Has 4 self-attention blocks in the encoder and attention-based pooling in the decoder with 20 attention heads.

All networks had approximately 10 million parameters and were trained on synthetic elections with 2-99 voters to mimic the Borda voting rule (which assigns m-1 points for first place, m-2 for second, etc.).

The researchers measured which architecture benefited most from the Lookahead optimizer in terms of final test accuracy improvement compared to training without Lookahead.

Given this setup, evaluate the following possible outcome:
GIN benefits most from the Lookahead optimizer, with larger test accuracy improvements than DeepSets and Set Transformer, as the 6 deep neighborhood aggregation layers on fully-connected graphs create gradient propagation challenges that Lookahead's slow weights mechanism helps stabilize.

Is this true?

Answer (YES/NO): NO